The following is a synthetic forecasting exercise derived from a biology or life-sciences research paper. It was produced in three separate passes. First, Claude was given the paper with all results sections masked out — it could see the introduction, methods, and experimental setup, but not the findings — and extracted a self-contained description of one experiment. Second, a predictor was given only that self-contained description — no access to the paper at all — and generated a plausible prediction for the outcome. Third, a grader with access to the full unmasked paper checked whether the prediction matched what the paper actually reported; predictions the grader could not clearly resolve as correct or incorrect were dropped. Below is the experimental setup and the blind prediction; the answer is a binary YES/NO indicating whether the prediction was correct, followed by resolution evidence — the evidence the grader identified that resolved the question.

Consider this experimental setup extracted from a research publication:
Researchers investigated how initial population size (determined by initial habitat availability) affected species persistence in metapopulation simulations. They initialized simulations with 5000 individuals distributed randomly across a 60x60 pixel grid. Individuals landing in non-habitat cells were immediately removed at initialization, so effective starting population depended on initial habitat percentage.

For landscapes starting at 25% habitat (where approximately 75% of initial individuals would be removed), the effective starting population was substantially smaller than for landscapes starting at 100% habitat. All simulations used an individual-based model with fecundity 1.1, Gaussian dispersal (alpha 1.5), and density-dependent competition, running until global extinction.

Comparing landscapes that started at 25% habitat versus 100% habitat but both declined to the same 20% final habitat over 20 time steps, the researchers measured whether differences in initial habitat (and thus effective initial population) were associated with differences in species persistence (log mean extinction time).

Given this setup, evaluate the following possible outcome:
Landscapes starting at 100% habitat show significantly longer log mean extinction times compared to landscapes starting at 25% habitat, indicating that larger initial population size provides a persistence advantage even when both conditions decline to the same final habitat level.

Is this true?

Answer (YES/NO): YES